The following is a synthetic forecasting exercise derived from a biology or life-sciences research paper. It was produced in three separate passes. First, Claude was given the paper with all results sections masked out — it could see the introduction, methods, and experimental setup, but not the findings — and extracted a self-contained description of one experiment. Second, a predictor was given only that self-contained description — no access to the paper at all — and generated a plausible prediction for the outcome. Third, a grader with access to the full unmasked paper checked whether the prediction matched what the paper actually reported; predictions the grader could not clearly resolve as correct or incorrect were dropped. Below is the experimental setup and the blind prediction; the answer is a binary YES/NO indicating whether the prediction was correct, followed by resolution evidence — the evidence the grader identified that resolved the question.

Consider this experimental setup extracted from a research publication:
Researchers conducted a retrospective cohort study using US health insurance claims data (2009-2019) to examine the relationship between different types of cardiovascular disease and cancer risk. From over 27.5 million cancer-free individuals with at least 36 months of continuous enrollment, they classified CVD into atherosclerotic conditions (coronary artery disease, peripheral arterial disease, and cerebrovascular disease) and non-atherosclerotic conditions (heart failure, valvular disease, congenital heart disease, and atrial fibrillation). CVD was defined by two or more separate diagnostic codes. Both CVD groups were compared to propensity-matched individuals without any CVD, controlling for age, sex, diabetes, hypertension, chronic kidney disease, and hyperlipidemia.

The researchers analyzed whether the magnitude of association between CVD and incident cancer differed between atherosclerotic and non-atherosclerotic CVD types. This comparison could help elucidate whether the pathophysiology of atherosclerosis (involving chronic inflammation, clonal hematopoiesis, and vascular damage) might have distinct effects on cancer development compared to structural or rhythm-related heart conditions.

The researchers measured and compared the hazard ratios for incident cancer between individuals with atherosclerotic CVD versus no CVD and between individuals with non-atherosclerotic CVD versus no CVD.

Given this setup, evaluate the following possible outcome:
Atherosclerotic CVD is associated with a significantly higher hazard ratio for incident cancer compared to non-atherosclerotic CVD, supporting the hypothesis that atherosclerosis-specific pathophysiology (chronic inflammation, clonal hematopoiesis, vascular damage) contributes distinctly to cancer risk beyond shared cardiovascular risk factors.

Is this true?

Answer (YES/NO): YES